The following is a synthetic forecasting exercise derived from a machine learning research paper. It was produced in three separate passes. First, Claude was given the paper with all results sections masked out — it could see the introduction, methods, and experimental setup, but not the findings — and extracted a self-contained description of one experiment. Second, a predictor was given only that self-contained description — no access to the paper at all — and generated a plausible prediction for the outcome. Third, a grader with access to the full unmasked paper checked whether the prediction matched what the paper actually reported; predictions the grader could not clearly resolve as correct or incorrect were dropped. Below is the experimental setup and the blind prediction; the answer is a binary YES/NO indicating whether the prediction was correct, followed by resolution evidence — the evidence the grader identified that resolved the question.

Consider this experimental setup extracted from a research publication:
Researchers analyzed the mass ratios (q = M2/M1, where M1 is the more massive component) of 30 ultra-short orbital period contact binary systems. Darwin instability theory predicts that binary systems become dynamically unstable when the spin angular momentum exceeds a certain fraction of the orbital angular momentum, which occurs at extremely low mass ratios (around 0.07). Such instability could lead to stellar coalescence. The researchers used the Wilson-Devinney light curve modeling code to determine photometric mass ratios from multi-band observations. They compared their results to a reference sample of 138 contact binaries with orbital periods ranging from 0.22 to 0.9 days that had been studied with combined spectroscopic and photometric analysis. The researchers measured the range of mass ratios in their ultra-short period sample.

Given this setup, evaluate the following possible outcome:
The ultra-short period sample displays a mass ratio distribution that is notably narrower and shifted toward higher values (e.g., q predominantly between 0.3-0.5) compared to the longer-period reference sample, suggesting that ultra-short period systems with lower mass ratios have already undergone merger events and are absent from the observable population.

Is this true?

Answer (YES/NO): NO